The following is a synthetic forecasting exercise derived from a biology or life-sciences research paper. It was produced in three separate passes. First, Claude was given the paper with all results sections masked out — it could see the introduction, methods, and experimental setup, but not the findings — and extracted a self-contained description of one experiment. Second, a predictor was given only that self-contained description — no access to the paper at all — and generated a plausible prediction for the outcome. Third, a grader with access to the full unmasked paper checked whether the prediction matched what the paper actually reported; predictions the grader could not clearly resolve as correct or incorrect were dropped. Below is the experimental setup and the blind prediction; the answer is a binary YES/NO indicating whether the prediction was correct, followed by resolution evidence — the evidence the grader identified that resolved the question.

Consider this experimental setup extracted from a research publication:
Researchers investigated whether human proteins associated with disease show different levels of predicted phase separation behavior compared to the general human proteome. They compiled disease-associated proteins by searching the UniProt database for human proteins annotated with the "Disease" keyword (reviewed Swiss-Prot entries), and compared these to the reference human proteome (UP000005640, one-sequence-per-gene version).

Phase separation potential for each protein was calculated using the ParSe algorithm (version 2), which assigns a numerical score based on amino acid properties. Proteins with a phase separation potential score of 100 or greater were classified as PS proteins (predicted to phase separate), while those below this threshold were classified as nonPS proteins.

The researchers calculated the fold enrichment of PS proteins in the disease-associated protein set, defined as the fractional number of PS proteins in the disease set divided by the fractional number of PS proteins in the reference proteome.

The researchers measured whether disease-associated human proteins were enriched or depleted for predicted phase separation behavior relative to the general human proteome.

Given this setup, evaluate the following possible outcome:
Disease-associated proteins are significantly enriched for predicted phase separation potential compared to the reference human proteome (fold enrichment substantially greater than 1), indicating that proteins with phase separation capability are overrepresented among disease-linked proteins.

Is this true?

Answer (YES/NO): YES